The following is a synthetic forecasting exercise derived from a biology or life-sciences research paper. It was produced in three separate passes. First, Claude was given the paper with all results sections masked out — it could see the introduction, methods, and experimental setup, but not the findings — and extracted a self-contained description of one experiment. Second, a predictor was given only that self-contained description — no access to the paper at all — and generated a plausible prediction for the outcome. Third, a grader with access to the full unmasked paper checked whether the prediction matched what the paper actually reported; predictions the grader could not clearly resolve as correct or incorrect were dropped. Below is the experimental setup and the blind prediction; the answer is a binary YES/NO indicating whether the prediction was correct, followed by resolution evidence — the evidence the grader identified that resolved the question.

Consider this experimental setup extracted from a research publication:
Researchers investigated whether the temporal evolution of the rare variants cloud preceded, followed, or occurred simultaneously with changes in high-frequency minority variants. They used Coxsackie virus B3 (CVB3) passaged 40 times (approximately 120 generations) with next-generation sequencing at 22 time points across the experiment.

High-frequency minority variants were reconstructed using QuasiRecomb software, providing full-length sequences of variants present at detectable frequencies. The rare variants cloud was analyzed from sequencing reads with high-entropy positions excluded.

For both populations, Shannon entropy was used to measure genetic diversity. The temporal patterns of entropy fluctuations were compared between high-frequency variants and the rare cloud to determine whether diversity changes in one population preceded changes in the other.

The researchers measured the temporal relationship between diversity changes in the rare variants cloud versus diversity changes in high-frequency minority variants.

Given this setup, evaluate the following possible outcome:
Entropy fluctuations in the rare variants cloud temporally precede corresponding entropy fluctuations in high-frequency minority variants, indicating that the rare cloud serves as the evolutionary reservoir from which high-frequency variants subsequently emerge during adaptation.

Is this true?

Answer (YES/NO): YES